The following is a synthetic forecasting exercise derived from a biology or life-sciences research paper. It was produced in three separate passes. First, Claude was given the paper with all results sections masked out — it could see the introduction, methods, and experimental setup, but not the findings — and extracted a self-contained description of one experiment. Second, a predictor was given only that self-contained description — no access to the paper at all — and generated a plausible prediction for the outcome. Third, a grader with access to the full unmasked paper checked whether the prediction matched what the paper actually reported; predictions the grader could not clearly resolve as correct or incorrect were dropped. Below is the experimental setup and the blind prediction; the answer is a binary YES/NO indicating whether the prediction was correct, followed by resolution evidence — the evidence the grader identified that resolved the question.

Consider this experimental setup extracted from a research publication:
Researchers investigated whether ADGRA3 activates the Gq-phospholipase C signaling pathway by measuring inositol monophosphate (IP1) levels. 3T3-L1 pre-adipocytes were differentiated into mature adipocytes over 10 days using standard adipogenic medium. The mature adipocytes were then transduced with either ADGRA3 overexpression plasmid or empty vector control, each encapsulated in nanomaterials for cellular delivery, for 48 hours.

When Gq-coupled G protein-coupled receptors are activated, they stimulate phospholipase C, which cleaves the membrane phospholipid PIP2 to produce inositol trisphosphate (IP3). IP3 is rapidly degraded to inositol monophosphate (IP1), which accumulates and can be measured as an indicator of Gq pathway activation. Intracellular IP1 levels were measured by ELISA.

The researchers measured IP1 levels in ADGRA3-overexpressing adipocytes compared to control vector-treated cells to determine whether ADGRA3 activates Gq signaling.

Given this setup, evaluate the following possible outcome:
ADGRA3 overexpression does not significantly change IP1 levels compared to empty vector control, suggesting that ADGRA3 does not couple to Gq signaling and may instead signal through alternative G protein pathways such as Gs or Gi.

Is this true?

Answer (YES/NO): YES